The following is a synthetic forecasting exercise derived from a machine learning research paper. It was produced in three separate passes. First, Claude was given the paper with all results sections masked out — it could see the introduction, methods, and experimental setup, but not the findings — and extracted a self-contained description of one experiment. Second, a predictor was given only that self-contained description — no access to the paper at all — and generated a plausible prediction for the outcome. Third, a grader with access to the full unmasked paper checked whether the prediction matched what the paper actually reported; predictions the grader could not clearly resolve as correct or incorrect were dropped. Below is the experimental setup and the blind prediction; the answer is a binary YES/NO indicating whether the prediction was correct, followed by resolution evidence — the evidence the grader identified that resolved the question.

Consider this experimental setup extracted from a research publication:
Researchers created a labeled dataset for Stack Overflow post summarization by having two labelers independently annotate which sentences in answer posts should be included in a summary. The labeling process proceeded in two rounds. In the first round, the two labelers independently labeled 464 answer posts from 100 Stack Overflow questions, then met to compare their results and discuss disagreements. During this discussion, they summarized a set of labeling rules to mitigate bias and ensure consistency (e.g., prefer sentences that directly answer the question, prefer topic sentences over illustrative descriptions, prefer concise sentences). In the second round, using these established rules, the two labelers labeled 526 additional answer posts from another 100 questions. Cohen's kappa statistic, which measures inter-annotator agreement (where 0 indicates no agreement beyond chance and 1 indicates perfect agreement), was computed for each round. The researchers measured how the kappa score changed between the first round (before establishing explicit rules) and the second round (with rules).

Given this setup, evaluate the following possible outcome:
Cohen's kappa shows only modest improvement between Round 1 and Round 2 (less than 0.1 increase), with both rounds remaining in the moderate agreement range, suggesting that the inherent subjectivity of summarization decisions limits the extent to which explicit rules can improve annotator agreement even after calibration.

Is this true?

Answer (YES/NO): NO